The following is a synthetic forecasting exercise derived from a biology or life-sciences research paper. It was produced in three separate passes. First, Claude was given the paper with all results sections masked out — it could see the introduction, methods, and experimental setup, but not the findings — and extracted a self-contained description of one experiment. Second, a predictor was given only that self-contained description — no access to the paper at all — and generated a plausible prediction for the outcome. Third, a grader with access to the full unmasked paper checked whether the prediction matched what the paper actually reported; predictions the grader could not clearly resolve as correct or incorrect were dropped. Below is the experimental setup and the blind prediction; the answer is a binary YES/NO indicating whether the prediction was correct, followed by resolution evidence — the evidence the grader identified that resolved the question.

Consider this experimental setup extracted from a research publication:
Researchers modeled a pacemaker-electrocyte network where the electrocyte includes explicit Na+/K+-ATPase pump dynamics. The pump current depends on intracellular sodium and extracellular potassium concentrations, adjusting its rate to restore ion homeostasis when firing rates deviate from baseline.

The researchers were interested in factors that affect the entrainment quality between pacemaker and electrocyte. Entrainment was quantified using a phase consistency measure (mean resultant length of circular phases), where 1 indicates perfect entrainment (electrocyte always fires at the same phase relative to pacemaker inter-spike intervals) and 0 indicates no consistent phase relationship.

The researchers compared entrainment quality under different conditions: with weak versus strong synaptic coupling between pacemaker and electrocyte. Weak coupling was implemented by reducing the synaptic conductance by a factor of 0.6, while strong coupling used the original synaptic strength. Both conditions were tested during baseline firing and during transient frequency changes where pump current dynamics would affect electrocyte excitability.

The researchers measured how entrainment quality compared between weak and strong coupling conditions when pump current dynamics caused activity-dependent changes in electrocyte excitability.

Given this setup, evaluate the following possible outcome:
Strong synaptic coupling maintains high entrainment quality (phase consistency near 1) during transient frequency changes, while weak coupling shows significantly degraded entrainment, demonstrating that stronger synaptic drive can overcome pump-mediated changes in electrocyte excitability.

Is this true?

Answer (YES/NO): YES